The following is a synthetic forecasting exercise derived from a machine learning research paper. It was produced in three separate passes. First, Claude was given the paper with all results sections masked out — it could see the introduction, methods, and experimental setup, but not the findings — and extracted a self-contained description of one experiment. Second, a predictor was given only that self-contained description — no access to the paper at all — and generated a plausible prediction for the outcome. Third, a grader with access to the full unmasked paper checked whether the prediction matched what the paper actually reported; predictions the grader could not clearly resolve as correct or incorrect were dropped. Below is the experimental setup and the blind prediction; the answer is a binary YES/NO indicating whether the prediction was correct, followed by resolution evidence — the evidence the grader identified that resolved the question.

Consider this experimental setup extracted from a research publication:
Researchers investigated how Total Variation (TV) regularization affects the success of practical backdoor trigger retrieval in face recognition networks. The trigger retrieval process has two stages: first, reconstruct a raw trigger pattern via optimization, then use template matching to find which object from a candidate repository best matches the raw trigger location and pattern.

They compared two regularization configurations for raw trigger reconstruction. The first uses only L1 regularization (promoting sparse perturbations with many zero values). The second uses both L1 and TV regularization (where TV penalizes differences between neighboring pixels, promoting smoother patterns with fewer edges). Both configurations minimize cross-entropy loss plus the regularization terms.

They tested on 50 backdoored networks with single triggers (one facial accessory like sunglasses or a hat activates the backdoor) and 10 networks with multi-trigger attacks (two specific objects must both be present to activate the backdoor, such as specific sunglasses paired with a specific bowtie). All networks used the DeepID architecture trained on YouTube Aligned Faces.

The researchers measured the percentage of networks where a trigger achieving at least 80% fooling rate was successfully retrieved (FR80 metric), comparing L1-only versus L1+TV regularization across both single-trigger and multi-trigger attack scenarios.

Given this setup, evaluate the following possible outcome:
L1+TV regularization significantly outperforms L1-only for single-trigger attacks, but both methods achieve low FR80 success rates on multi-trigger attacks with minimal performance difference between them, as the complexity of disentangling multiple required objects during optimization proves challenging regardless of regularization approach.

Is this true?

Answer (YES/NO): NO